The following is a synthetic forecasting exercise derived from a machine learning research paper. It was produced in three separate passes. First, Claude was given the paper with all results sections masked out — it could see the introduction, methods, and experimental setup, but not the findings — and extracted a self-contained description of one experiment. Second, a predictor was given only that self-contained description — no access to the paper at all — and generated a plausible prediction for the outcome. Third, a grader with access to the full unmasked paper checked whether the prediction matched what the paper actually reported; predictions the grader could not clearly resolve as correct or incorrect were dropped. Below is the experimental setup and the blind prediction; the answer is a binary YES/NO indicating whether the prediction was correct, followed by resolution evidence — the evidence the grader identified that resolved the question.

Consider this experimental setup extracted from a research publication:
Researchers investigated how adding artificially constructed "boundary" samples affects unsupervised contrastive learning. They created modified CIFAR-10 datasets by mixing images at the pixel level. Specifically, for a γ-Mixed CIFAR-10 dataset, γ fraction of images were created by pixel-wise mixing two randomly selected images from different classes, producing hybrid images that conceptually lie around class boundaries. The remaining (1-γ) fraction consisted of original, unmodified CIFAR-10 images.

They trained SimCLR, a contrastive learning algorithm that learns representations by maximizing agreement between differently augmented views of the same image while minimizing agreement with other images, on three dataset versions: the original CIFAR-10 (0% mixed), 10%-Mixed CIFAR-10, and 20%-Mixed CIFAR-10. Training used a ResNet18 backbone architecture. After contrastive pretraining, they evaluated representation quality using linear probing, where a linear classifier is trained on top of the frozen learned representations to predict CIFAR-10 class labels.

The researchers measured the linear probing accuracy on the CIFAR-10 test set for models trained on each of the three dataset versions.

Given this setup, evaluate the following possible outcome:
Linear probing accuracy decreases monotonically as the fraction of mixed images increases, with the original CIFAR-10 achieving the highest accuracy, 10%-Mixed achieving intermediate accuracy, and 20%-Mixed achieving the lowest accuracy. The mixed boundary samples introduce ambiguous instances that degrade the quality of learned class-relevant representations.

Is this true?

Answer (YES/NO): YES